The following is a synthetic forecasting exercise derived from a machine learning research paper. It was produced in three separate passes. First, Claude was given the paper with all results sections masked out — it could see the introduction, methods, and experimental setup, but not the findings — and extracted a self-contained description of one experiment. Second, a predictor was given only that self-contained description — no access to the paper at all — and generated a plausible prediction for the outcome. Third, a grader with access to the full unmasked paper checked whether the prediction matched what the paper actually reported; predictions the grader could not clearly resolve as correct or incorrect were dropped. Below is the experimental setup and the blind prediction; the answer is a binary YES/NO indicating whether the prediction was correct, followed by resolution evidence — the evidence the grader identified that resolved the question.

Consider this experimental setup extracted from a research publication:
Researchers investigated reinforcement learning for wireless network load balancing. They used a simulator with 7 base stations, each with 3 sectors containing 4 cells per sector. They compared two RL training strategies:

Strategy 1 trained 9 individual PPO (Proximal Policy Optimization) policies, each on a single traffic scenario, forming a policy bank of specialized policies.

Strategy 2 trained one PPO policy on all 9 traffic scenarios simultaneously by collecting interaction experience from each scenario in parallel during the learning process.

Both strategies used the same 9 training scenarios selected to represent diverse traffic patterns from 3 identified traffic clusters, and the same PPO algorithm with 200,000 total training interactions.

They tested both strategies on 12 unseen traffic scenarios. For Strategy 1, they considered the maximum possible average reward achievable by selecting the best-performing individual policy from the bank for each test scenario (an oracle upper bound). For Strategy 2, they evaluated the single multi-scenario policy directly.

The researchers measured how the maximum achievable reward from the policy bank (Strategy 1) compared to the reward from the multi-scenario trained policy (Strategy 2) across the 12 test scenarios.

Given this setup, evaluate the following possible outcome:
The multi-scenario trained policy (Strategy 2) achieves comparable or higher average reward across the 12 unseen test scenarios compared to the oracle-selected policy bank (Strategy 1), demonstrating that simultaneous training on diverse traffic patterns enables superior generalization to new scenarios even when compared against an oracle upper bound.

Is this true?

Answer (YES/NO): NO